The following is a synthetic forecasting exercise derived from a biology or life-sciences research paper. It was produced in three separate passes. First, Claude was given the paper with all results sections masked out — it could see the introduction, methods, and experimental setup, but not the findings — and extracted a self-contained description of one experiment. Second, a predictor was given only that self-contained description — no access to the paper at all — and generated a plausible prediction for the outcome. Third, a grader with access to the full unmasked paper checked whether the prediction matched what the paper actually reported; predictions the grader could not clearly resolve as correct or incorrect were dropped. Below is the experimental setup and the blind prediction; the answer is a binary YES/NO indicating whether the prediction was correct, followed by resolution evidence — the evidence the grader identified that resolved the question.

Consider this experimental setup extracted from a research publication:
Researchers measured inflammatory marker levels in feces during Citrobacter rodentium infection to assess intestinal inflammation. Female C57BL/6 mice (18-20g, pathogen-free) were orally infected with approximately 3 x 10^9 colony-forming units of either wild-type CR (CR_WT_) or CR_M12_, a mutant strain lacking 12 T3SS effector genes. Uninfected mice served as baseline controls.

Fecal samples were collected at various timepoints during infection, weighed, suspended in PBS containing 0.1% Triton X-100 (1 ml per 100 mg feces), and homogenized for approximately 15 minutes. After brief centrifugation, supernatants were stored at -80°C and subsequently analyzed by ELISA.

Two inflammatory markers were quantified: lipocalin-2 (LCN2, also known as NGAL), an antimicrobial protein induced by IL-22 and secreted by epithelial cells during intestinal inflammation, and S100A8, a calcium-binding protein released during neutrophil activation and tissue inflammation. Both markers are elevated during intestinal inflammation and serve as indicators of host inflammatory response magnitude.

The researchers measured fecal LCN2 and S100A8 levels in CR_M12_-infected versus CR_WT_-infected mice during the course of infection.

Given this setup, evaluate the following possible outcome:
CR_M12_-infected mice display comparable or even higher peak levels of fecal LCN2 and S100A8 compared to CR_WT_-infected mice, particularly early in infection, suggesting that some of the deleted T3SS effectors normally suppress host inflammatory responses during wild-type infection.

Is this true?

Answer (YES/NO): NO